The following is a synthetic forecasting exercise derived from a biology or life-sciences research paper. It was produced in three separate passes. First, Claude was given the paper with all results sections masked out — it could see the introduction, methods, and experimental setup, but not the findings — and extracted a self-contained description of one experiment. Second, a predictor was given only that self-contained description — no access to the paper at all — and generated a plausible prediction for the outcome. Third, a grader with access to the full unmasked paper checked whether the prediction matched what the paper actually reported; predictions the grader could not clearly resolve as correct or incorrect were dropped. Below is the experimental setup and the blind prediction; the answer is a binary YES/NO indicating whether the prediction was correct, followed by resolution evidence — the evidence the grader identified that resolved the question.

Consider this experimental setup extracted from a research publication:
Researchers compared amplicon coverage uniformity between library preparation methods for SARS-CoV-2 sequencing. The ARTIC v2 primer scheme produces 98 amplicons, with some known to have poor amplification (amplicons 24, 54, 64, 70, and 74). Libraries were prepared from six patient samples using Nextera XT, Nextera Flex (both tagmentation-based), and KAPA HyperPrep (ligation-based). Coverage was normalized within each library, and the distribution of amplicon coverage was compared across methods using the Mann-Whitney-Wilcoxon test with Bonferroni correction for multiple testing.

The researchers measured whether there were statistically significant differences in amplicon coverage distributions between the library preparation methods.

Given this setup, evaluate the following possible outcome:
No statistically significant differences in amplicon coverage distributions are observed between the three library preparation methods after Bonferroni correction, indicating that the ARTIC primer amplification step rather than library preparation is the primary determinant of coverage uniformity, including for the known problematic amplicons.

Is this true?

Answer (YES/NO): YES